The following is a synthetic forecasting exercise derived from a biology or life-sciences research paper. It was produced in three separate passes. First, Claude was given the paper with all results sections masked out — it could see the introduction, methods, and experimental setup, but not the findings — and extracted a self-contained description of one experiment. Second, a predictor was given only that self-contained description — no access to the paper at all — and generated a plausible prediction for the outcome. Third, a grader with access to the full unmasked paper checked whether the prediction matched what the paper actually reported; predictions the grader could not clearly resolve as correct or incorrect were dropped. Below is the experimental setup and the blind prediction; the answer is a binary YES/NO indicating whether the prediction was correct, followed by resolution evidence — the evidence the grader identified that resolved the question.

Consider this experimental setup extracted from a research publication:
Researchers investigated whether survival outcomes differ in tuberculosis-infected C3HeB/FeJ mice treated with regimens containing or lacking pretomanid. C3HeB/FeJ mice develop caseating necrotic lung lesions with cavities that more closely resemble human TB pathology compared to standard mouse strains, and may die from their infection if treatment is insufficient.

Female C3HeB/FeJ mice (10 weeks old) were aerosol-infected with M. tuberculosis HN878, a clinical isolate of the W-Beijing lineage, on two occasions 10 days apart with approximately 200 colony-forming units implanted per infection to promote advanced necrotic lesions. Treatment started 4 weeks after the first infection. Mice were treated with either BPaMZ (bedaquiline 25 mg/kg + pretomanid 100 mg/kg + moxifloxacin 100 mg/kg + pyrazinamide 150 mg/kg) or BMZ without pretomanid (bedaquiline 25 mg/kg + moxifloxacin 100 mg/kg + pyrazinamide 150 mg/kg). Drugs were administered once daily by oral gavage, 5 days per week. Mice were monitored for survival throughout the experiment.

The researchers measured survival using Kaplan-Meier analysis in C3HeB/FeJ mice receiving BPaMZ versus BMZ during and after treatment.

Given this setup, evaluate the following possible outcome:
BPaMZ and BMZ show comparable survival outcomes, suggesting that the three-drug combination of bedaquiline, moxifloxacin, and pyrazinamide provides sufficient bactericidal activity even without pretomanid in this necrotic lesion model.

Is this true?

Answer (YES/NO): NO